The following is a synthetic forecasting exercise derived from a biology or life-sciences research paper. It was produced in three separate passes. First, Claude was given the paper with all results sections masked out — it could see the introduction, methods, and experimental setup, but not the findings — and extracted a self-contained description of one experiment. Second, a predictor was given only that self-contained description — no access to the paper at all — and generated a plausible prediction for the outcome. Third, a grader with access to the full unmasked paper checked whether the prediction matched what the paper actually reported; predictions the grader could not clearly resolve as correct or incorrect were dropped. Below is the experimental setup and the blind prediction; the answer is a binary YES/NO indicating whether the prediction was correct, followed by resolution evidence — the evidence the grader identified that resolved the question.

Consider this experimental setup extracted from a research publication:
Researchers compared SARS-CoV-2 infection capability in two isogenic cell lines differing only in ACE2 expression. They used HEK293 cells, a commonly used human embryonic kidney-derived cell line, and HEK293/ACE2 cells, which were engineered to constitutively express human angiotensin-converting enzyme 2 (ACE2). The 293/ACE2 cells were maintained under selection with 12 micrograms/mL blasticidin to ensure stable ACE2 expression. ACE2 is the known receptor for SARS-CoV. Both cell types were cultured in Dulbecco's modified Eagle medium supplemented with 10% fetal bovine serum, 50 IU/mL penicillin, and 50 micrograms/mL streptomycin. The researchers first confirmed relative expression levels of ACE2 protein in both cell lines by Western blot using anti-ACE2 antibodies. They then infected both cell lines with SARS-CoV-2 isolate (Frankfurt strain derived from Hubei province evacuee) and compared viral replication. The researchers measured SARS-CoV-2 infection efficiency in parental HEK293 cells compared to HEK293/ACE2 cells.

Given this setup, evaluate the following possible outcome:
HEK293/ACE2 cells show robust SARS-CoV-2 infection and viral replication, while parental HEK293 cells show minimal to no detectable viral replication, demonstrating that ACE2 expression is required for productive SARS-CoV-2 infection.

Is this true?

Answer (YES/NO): NO